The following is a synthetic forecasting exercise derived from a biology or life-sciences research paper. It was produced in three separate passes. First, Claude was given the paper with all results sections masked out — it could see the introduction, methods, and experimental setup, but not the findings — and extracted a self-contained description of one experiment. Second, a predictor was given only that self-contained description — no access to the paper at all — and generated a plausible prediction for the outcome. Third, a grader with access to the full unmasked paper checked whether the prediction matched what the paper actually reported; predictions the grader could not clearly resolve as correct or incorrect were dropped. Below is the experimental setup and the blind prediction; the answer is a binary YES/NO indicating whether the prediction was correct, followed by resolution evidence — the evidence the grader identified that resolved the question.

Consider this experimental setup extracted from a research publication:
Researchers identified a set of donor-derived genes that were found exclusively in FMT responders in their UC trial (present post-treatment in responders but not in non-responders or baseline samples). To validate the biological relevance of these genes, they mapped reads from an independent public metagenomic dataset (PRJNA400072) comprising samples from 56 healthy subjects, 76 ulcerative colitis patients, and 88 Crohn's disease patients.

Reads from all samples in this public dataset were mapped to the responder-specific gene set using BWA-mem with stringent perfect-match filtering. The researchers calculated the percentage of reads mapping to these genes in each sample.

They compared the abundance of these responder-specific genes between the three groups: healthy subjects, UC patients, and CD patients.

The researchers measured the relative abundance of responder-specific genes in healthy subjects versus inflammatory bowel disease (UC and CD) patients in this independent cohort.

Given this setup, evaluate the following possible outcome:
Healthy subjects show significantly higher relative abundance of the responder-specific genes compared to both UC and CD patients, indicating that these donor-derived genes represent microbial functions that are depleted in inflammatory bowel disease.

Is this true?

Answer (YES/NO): YES